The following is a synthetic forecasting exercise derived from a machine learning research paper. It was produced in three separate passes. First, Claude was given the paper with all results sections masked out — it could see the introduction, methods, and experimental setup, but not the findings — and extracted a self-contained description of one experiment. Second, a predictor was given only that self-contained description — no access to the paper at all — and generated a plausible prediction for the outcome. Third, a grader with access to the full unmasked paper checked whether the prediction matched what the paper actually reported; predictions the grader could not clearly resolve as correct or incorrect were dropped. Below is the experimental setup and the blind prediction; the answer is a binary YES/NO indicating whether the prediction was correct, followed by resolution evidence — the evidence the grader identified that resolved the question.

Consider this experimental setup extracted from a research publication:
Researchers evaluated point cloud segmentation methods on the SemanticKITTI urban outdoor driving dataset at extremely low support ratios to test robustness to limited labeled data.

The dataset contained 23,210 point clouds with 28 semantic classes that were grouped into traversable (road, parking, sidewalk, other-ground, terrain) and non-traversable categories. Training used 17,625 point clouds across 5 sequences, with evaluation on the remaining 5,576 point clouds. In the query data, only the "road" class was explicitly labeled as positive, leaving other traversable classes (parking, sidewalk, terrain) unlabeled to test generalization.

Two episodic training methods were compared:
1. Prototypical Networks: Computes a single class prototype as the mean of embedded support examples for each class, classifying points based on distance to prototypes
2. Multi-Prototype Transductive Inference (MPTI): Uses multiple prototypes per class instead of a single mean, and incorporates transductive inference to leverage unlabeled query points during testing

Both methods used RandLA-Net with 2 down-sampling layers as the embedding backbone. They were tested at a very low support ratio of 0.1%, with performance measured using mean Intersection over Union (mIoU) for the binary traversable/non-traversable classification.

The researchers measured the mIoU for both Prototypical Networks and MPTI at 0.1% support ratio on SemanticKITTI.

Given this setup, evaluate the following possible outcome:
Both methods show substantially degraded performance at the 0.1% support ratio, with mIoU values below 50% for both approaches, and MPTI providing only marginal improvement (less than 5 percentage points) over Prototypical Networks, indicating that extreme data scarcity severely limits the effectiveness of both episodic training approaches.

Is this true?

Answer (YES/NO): NO